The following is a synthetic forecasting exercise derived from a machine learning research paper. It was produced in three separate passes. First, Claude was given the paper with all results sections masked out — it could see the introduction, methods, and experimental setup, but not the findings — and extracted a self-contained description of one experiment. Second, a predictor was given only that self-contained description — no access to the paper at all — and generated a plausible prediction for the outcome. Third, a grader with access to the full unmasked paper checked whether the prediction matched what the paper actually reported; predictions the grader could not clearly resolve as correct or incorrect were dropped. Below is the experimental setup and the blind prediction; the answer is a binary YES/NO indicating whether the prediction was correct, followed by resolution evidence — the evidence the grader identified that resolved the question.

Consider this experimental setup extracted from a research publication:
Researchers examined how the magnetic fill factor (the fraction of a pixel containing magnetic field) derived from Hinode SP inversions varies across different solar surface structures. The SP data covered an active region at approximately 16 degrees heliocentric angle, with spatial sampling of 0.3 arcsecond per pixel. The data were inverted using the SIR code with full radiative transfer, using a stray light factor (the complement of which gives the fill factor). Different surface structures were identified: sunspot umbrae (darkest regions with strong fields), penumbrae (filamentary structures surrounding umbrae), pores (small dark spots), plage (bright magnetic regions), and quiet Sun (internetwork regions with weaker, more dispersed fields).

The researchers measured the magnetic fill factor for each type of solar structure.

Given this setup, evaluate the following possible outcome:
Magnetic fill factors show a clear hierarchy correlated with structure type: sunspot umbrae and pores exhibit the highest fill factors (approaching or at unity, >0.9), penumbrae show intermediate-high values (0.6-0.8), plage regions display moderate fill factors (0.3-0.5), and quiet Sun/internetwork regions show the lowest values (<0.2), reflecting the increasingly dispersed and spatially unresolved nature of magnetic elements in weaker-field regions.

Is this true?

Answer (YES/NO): NO